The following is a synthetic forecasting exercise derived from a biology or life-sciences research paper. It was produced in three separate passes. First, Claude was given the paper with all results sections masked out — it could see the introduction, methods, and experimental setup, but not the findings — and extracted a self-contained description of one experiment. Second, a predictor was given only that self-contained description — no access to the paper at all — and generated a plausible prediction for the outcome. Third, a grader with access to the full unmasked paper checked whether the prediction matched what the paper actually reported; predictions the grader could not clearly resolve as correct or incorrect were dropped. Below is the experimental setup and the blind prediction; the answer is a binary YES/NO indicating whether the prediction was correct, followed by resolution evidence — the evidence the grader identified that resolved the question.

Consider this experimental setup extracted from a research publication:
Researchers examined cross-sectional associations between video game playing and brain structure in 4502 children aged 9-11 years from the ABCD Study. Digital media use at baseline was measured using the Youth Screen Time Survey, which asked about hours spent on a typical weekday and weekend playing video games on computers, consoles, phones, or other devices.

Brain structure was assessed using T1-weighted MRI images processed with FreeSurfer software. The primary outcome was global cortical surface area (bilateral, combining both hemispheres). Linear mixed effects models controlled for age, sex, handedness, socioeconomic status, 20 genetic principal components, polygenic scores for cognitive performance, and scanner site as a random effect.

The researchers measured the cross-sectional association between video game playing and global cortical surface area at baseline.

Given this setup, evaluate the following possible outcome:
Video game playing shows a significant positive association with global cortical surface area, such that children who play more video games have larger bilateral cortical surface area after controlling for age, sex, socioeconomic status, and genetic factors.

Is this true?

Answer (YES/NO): NO